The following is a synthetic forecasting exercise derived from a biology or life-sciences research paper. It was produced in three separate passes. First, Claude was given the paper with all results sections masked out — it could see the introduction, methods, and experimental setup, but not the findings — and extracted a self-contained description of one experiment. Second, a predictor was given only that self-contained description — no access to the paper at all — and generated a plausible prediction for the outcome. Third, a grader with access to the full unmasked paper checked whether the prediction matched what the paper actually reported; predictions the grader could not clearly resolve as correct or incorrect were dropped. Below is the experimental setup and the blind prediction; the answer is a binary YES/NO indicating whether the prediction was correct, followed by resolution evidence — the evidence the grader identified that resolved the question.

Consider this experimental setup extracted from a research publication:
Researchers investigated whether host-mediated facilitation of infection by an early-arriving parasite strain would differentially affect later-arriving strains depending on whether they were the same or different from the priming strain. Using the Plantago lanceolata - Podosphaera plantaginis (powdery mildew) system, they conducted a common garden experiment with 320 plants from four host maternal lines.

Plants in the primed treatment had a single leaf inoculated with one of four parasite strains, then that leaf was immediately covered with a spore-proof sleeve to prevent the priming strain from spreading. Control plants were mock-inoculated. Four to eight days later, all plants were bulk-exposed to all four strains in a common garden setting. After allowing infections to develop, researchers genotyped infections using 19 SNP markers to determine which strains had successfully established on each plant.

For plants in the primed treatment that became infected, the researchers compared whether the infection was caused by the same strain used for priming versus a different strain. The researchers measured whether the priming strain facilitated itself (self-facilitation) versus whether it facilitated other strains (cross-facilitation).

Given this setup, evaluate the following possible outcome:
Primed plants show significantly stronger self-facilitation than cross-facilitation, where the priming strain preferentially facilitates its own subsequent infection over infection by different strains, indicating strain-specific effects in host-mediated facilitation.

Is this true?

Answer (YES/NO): NO